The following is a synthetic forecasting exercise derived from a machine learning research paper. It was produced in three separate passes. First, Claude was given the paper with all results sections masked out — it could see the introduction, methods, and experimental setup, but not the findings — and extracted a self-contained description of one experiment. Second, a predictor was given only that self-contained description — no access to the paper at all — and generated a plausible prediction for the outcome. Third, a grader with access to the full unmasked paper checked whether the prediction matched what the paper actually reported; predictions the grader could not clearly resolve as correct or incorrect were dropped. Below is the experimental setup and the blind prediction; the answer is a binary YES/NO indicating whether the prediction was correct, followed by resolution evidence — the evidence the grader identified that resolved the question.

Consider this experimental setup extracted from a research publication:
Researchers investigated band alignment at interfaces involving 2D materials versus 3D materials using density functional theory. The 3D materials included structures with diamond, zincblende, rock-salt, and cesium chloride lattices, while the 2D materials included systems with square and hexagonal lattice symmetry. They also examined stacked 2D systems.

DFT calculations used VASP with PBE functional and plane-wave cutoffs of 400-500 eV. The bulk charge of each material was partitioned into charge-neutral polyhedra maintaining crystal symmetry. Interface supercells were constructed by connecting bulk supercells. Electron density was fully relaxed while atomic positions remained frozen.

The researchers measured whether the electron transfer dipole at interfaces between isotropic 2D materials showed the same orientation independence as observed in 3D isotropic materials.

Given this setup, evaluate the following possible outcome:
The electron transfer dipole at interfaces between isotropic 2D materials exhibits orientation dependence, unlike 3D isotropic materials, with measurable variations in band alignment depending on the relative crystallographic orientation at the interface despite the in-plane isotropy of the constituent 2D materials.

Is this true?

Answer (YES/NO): NO